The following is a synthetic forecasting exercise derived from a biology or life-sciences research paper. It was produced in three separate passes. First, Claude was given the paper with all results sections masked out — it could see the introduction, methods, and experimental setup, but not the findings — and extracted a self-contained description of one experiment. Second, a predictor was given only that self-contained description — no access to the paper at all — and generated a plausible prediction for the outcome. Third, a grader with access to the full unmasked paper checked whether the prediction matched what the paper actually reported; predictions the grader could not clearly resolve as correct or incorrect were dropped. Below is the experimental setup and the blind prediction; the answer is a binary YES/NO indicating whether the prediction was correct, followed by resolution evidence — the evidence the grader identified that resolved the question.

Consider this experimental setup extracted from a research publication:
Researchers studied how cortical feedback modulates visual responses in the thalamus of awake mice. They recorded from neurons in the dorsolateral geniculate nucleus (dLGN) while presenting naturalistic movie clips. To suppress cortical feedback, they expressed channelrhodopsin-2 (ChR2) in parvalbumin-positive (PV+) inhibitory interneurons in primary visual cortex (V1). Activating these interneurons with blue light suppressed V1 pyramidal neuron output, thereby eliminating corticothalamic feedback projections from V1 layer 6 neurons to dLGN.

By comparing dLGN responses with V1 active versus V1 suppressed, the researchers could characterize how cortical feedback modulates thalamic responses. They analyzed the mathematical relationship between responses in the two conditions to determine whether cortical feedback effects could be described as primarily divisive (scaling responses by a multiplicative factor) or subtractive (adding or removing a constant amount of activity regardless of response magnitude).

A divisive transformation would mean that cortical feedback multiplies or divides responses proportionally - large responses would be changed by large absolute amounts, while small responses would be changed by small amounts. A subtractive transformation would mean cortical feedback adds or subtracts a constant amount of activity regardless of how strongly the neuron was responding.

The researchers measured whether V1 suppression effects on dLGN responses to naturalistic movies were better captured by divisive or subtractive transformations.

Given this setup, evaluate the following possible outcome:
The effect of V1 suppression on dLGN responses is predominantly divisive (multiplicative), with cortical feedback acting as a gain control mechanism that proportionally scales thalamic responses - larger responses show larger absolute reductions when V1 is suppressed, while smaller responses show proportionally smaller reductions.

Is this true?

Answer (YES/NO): YES